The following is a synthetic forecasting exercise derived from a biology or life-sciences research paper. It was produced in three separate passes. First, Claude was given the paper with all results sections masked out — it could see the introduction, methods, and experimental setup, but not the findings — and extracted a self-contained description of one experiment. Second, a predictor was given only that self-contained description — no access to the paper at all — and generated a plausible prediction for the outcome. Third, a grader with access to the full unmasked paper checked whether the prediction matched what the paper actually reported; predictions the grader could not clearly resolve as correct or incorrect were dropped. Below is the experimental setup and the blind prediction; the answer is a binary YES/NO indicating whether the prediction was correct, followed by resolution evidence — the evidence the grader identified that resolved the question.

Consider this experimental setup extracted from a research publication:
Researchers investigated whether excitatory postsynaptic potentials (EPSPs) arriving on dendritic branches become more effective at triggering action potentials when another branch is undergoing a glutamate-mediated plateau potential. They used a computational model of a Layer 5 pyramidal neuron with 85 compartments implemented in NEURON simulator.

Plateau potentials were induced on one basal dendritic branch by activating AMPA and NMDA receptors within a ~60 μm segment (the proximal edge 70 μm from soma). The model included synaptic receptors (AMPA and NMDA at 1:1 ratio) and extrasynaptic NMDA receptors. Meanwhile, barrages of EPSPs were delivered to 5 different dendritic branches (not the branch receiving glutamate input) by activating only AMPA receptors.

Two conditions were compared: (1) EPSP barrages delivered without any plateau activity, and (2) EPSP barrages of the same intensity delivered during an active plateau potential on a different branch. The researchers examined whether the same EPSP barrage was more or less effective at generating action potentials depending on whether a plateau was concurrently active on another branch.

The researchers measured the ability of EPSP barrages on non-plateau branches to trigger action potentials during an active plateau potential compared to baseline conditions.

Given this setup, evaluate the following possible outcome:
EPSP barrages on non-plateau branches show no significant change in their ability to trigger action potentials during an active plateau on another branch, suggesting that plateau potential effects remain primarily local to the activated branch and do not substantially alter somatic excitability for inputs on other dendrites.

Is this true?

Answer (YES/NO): NO